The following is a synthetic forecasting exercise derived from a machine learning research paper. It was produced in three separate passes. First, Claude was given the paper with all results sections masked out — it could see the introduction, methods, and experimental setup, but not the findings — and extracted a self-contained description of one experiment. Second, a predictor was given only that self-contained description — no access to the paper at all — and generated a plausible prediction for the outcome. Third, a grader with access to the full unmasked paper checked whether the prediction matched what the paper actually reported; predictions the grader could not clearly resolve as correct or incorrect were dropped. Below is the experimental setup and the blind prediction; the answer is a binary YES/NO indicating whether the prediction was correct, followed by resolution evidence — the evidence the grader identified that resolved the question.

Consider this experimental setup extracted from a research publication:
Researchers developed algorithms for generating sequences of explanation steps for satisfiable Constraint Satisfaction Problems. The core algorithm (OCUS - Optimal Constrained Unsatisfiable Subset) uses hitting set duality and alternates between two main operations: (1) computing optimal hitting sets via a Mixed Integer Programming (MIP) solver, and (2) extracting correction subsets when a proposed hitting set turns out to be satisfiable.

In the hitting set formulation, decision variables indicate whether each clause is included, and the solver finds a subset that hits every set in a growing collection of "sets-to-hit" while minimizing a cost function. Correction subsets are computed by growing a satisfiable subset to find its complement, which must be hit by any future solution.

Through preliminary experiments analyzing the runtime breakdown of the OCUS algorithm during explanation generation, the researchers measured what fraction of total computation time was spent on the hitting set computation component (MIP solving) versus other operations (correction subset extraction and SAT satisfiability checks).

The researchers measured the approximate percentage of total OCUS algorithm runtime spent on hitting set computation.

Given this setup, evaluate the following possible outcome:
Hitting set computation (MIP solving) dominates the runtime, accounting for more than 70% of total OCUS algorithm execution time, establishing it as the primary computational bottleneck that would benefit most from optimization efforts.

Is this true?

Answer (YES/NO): YES